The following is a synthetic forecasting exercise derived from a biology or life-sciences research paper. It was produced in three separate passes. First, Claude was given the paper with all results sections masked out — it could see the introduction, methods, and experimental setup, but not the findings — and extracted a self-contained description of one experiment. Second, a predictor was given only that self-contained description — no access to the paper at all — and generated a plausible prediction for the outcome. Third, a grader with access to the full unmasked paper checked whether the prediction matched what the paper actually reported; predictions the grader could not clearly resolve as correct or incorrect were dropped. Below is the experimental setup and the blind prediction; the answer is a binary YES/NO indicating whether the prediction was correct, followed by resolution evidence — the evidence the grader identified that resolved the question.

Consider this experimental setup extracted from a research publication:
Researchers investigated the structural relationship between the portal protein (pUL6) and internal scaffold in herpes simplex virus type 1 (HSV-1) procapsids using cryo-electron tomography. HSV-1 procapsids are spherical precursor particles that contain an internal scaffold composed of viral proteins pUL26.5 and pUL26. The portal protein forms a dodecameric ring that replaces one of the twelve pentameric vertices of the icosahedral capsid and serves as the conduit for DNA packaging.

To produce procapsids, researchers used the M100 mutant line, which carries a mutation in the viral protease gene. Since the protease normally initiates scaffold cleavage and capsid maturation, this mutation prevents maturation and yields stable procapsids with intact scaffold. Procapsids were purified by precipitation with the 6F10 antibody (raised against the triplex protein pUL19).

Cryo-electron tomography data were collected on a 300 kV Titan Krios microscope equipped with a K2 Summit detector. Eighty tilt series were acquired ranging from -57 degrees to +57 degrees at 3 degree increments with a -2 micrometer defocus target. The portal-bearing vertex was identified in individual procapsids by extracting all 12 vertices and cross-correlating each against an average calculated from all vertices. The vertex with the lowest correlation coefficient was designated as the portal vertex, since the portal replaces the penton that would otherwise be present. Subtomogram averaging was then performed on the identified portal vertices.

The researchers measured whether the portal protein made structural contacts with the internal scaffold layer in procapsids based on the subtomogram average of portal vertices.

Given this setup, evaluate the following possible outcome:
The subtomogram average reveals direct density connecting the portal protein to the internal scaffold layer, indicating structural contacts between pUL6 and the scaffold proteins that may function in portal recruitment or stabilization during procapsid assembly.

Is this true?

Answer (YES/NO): YES